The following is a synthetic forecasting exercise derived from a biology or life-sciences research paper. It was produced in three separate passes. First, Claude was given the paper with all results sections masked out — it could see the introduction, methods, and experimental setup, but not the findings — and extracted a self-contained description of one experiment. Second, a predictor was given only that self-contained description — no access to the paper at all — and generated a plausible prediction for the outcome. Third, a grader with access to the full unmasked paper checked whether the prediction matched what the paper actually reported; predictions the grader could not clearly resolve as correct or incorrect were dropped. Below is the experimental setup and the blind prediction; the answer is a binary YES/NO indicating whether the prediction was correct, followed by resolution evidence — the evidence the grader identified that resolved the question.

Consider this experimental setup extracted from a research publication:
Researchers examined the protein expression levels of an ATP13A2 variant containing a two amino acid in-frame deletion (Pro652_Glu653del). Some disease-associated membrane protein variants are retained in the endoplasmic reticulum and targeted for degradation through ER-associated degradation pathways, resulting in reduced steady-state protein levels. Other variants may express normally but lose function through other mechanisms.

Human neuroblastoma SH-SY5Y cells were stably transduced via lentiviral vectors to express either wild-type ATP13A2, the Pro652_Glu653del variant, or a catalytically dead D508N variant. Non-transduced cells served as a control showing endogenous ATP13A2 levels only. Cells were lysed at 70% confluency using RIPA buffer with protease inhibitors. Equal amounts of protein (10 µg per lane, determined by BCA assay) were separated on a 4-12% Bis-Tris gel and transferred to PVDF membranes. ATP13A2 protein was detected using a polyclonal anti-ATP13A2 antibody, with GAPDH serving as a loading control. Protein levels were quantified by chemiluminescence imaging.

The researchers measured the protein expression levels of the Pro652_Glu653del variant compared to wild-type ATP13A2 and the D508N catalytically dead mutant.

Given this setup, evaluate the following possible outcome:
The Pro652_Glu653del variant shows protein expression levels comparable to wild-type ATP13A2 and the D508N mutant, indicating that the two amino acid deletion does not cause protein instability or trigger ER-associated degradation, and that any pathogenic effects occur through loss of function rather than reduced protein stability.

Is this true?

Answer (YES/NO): NO